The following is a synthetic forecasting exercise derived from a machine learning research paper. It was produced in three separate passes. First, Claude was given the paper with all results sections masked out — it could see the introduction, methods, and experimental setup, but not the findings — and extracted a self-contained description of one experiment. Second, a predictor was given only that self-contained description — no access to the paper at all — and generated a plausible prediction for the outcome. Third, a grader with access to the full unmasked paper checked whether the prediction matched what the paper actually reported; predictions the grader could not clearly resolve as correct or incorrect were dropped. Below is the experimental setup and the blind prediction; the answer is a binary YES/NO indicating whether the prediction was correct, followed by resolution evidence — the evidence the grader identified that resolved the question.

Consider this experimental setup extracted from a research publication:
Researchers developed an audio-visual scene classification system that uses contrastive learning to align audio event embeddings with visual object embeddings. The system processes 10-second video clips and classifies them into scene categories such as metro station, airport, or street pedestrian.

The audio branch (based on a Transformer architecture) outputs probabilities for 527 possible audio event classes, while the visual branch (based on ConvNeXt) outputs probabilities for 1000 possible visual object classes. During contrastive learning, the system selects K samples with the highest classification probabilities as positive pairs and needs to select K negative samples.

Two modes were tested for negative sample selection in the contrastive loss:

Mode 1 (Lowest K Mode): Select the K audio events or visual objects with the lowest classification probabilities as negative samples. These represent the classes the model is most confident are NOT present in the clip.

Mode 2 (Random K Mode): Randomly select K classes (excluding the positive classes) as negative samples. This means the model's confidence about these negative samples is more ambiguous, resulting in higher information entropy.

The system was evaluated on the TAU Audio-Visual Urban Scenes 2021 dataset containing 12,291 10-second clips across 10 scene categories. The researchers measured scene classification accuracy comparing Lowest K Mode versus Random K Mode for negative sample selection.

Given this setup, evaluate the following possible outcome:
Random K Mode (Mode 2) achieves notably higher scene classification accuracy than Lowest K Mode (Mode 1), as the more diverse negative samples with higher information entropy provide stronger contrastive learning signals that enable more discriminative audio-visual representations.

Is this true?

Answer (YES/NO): NO